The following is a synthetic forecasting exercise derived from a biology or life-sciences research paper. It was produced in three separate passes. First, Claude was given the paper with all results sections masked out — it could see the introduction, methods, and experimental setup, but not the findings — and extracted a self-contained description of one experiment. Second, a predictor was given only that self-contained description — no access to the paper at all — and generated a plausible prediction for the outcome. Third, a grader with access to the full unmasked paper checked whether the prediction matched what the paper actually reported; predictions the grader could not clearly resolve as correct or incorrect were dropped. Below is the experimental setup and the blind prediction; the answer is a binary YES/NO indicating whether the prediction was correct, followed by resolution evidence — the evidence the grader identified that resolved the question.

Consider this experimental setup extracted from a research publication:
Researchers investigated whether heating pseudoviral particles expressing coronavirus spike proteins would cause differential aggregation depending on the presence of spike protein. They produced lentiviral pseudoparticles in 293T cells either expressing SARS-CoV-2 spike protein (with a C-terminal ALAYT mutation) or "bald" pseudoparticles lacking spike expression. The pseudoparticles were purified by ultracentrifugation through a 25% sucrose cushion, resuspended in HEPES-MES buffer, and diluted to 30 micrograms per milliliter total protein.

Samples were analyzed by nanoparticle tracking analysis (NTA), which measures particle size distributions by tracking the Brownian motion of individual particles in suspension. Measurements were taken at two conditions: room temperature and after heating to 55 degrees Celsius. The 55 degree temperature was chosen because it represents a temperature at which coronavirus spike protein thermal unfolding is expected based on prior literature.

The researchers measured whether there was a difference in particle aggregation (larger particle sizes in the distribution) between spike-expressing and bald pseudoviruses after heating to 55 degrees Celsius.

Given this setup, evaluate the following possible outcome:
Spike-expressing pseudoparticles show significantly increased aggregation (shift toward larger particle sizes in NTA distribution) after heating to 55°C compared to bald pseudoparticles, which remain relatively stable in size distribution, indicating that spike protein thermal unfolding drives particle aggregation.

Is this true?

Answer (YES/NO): NO